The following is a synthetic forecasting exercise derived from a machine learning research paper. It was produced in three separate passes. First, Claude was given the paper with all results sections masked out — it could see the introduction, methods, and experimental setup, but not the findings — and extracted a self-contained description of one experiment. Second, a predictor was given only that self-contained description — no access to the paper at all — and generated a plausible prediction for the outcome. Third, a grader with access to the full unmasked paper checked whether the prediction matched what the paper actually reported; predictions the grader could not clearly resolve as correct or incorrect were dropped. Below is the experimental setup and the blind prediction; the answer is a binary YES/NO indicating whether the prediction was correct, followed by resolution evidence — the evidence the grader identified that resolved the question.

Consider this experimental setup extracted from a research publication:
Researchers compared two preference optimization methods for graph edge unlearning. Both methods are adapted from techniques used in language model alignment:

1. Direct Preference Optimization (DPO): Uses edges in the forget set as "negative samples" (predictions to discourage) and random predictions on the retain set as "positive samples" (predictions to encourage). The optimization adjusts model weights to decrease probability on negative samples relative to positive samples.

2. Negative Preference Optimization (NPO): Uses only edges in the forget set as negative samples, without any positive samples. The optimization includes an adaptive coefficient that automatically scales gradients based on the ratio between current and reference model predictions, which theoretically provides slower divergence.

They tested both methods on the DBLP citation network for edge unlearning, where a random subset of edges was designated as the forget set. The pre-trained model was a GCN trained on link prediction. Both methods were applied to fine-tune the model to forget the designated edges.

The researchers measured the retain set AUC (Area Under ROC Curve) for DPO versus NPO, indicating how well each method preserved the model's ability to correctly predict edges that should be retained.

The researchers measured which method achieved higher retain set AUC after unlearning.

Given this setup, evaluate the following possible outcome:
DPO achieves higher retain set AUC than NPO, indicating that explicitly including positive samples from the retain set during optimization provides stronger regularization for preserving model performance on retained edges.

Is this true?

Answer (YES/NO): NO